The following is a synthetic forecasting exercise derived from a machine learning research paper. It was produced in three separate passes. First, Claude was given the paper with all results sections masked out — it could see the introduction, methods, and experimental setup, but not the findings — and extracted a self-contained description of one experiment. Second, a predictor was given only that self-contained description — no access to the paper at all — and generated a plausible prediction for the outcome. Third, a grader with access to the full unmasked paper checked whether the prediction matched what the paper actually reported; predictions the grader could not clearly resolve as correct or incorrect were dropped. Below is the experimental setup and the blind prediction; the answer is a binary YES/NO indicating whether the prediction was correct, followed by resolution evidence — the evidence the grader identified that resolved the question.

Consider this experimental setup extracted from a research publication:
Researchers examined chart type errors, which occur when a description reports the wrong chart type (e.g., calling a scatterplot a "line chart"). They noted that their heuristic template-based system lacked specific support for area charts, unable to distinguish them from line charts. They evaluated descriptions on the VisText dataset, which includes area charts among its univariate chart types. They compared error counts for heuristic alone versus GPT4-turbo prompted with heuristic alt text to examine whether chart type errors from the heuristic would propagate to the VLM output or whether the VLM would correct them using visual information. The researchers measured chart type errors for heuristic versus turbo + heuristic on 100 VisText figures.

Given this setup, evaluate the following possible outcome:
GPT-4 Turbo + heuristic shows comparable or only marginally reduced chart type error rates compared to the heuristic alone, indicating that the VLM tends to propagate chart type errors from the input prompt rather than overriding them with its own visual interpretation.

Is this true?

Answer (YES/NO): YES